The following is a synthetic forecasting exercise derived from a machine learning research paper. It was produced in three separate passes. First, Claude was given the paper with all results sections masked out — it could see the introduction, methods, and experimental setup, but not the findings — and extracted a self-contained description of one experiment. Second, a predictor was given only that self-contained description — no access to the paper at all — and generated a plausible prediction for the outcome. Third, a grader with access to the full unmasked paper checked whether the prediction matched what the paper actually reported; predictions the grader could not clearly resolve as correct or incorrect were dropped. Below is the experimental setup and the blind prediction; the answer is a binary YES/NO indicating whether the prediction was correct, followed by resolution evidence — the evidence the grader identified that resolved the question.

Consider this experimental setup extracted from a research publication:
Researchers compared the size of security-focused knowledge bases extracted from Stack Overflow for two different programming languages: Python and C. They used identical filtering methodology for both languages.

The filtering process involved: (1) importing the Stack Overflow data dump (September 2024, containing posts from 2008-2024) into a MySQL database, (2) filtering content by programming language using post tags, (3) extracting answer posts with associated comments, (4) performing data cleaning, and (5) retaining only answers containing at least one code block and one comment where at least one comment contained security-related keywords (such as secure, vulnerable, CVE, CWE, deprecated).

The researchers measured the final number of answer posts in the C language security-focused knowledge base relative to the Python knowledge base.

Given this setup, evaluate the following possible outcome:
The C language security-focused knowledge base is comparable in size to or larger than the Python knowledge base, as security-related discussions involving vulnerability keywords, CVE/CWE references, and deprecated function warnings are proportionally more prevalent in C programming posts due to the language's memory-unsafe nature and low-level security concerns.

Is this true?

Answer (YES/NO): NO